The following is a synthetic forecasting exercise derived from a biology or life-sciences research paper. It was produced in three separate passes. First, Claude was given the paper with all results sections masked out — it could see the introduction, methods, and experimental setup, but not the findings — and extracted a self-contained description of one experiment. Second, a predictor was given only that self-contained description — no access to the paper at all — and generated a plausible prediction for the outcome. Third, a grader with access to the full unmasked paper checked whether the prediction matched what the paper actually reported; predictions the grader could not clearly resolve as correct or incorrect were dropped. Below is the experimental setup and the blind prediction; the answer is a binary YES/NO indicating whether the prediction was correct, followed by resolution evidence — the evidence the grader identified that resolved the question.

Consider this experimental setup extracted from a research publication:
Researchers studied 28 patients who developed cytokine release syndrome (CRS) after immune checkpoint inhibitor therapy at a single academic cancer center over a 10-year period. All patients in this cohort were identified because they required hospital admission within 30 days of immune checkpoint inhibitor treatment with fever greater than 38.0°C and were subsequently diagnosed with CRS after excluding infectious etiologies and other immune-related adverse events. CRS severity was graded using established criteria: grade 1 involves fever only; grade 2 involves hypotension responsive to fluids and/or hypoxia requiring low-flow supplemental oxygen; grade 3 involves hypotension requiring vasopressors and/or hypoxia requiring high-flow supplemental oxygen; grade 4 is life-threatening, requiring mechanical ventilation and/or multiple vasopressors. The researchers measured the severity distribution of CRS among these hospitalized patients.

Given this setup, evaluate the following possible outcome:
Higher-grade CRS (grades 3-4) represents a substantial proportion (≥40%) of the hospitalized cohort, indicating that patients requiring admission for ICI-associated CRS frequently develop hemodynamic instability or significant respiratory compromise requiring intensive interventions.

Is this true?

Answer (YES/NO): NO